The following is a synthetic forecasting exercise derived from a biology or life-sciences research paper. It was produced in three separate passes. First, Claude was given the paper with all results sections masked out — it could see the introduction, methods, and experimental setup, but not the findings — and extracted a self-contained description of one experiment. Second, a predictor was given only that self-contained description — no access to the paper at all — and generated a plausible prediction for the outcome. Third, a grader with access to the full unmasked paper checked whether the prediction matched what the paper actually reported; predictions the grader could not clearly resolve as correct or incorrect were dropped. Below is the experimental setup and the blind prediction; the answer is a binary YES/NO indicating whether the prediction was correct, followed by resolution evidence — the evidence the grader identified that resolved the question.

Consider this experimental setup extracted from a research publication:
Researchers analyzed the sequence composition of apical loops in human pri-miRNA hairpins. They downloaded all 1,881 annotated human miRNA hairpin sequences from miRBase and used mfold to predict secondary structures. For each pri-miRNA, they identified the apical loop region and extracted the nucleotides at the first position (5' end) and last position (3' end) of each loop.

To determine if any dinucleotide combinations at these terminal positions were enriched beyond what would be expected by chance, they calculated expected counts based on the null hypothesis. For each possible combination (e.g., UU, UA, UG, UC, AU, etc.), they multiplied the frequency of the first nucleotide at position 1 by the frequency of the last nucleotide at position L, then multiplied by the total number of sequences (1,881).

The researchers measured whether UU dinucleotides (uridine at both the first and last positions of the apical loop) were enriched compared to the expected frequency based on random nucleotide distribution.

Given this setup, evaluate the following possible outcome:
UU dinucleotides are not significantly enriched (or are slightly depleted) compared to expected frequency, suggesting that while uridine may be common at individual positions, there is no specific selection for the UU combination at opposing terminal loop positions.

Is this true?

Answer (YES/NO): NO